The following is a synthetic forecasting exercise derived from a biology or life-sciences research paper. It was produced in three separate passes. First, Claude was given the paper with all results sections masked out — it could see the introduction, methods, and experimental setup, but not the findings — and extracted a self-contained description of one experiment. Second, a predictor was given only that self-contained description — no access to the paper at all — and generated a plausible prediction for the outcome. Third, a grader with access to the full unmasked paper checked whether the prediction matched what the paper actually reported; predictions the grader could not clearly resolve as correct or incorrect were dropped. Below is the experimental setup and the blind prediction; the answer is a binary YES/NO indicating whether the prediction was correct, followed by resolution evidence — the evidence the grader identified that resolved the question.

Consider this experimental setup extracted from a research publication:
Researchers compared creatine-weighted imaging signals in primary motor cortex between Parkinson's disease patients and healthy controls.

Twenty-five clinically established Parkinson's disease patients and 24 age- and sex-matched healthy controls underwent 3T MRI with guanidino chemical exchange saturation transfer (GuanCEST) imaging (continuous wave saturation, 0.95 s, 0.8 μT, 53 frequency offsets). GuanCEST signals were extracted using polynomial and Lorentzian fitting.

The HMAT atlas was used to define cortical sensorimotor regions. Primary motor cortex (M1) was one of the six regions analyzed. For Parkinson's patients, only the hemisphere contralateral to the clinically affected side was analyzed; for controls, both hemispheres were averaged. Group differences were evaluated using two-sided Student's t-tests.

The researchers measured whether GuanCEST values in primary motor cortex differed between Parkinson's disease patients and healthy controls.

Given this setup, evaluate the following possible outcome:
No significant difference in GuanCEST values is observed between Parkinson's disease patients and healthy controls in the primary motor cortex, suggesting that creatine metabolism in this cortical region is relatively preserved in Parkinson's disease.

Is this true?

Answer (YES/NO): YES